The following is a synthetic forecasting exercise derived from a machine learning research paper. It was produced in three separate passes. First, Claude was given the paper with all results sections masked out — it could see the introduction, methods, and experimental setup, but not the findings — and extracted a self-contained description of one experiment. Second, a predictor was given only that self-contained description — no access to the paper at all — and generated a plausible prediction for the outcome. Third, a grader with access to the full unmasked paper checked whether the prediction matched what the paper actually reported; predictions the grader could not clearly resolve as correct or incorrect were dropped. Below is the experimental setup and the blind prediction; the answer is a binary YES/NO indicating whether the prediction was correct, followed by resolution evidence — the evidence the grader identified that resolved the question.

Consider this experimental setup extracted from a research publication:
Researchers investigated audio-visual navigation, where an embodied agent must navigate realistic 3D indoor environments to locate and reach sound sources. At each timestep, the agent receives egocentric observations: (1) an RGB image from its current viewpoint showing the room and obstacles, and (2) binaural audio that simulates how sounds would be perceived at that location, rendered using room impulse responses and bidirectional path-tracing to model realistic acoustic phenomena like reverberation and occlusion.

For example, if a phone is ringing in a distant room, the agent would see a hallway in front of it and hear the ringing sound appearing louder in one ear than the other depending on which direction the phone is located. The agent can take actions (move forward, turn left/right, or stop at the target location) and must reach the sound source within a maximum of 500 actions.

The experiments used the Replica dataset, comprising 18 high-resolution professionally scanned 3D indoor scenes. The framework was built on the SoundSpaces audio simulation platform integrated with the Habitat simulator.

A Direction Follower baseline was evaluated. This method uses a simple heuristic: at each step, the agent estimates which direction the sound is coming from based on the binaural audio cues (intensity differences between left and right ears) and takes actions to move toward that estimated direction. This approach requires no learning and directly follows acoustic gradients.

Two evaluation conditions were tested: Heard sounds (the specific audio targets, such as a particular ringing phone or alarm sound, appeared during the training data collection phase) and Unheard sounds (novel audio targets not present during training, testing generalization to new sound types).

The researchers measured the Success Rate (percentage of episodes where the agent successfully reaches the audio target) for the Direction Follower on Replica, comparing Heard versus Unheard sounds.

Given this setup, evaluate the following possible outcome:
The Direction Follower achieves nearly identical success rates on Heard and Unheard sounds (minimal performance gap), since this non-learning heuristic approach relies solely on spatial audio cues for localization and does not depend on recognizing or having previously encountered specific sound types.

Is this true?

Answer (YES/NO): NO